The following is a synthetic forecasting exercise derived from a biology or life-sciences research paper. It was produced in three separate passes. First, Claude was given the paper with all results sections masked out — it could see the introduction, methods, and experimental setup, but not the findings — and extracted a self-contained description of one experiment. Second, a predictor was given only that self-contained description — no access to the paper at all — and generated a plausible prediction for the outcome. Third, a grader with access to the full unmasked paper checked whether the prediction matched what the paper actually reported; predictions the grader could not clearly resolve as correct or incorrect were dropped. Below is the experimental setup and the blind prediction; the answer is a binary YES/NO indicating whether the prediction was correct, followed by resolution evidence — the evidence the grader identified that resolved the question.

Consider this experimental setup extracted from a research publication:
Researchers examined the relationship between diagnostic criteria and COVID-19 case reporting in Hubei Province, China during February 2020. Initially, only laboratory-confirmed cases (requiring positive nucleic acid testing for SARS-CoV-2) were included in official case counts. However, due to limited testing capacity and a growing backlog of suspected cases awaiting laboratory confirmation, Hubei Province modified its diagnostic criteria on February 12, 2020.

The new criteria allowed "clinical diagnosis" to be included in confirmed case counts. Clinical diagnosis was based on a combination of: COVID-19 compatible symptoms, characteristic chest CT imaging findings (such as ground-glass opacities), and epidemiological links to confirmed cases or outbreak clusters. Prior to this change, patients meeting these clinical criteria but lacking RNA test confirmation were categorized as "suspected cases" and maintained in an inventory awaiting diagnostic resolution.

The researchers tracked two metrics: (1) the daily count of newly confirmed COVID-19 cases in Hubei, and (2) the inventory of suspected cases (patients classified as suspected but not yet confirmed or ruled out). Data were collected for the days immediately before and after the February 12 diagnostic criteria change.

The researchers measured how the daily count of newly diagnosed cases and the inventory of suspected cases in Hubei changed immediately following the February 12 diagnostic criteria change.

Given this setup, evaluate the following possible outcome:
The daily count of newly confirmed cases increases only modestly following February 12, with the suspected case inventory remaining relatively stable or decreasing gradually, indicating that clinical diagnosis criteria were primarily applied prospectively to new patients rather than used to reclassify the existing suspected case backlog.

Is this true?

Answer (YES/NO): NO